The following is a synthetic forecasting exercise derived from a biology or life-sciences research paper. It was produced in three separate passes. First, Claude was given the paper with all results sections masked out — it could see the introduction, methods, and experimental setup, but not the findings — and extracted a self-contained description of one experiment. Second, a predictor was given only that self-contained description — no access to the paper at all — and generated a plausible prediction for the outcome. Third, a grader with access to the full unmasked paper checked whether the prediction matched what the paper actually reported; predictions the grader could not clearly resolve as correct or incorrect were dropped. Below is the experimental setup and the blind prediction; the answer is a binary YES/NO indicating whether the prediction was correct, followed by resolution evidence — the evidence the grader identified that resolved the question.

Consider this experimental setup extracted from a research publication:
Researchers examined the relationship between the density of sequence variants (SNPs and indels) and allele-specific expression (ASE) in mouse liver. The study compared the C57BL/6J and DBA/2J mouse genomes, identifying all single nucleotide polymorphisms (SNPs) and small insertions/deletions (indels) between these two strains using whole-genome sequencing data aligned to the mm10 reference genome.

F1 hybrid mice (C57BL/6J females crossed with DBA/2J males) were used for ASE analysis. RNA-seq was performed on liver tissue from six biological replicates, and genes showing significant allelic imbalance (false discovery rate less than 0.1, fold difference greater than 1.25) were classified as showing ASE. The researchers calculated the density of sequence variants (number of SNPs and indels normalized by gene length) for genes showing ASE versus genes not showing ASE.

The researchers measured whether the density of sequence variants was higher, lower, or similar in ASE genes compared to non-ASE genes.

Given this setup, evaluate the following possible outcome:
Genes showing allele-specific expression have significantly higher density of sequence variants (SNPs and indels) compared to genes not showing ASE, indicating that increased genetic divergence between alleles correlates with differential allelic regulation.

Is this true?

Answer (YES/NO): YES